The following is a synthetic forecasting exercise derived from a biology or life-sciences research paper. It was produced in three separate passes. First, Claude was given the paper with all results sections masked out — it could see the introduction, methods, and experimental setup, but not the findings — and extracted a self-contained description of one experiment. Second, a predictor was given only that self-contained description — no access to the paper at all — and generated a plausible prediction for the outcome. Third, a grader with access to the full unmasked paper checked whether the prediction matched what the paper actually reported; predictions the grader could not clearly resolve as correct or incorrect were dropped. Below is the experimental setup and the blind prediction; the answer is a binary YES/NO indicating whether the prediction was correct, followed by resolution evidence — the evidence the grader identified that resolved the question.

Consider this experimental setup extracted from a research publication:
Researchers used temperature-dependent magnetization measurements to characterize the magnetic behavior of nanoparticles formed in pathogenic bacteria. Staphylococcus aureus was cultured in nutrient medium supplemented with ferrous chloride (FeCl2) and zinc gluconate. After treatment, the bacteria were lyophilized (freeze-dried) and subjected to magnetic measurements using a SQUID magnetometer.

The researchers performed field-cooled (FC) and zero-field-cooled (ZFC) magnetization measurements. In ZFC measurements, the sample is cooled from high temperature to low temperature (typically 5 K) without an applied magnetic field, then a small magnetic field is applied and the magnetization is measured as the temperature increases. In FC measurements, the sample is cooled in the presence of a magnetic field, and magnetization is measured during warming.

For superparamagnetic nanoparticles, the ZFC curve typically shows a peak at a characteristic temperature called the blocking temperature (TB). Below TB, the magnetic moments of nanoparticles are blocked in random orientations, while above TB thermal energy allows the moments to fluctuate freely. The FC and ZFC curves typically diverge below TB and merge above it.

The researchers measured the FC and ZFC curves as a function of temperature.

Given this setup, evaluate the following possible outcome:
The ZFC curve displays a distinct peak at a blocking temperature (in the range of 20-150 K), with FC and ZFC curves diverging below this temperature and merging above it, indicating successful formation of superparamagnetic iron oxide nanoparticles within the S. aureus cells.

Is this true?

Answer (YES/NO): NO